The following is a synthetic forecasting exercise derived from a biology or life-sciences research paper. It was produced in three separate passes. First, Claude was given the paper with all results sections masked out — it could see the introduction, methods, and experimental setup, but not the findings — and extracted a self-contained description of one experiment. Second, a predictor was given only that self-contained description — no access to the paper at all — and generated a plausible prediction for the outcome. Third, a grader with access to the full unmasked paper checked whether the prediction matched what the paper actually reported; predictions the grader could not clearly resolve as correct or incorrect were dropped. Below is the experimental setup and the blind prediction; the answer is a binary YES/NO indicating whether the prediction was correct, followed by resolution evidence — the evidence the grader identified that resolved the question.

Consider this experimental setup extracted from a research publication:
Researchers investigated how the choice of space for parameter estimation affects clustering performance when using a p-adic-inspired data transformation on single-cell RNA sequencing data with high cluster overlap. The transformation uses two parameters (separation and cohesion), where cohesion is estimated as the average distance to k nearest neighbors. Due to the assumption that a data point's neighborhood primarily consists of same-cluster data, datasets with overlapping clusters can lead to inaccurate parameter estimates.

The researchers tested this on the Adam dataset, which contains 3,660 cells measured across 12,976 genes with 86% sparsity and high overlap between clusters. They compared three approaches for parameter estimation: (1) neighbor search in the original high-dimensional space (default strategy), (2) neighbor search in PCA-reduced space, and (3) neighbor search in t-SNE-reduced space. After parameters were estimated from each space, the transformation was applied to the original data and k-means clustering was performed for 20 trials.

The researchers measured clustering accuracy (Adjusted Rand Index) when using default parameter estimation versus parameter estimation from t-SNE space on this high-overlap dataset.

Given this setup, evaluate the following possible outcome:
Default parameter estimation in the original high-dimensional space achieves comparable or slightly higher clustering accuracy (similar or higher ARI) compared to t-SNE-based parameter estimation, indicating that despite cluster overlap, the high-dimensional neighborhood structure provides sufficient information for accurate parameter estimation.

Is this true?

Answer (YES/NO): NO